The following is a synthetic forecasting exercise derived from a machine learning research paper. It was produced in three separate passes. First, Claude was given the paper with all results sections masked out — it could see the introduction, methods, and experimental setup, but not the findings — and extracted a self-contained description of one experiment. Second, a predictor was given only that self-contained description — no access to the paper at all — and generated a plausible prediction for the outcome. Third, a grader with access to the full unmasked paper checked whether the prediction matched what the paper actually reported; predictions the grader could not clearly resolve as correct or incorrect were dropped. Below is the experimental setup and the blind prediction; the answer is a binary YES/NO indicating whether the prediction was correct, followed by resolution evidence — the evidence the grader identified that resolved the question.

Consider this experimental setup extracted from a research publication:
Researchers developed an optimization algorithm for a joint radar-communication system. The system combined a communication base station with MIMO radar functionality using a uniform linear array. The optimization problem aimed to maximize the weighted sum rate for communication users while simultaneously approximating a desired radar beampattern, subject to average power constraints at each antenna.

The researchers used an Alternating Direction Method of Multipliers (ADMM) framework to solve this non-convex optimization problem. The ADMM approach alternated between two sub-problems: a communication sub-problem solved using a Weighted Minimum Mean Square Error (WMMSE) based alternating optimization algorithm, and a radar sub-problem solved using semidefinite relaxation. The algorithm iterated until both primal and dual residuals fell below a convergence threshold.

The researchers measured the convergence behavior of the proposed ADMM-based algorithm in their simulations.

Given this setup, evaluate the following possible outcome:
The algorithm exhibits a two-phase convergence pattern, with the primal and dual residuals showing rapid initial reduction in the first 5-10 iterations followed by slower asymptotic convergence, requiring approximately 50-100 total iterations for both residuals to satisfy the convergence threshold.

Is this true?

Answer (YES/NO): NO